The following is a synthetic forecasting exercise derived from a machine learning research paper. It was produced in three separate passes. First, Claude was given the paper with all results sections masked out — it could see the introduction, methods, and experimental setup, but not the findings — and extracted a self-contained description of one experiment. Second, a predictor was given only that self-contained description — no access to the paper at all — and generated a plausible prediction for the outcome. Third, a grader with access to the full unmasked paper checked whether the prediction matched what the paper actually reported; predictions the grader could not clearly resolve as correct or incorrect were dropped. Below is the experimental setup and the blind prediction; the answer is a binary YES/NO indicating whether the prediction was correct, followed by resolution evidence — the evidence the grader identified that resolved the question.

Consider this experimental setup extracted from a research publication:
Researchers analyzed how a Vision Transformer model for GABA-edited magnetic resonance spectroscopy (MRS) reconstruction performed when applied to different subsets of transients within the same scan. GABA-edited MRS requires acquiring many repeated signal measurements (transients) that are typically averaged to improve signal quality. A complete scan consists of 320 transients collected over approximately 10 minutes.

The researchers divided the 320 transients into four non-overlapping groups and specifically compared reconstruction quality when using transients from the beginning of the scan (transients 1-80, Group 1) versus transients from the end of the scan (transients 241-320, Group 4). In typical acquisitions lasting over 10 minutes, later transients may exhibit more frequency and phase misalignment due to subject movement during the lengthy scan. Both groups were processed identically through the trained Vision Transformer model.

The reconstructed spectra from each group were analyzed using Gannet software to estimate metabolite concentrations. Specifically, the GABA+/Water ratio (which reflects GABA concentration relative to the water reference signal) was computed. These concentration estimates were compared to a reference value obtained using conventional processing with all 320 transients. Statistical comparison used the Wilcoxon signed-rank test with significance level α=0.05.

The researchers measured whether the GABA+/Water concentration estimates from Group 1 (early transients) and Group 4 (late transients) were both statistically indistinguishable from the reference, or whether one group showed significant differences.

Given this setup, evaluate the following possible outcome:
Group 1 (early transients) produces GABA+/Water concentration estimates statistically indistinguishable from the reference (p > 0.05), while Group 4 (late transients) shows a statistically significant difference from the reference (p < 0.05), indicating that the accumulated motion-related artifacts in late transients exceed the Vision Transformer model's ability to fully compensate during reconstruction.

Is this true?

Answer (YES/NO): NO